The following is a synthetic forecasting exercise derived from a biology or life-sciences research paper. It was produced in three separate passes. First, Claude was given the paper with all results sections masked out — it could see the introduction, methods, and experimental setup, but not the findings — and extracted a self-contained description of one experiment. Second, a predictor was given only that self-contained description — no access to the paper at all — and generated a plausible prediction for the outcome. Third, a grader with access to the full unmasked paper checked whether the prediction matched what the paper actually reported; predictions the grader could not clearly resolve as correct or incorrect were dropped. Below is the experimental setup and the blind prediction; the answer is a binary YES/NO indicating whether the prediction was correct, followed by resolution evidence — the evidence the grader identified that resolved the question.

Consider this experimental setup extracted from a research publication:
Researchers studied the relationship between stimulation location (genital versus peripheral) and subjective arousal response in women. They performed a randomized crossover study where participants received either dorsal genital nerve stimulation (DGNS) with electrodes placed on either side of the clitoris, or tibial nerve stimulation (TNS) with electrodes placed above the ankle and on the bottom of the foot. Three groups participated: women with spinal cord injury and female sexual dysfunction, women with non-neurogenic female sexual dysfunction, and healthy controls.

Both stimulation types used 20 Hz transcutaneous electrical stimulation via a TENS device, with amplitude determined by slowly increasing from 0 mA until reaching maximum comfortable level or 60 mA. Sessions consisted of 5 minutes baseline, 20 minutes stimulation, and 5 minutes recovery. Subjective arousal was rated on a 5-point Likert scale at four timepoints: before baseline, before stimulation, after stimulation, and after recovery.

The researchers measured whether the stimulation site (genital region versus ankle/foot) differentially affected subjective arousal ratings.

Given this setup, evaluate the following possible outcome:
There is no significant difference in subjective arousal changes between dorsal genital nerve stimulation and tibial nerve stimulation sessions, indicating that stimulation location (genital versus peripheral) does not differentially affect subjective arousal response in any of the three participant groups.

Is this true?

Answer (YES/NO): NO